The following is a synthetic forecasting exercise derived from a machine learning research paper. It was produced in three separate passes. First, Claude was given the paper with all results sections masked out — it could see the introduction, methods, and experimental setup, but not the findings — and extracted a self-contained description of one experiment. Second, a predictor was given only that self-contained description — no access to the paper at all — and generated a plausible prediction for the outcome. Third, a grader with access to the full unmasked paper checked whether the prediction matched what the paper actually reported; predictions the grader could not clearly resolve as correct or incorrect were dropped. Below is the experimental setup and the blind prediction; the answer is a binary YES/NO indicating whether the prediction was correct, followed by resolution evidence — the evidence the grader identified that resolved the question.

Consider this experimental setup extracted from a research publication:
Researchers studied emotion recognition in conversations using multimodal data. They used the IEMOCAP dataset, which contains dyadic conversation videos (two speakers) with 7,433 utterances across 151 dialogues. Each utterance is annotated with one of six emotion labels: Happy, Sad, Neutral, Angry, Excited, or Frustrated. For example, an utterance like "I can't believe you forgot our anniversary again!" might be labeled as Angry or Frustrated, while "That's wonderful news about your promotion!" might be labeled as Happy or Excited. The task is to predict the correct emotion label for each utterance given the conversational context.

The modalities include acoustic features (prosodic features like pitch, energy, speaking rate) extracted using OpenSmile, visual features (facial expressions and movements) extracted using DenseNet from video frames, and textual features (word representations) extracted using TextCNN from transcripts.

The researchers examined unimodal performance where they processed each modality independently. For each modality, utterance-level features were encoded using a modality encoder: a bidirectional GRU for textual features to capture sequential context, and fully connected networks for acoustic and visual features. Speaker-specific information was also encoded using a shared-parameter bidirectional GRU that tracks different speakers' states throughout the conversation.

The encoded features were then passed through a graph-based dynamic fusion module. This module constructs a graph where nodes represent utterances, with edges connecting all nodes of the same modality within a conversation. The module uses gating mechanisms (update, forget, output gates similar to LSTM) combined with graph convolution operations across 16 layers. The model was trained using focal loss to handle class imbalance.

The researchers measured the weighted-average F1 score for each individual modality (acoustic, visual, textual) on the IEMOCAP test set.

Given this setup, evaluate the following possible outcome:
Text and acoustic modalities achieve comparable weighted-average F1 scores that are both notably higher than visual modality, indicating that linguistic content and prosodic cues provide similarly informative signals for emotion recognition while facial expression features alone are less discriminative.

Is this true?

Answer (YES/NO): NO